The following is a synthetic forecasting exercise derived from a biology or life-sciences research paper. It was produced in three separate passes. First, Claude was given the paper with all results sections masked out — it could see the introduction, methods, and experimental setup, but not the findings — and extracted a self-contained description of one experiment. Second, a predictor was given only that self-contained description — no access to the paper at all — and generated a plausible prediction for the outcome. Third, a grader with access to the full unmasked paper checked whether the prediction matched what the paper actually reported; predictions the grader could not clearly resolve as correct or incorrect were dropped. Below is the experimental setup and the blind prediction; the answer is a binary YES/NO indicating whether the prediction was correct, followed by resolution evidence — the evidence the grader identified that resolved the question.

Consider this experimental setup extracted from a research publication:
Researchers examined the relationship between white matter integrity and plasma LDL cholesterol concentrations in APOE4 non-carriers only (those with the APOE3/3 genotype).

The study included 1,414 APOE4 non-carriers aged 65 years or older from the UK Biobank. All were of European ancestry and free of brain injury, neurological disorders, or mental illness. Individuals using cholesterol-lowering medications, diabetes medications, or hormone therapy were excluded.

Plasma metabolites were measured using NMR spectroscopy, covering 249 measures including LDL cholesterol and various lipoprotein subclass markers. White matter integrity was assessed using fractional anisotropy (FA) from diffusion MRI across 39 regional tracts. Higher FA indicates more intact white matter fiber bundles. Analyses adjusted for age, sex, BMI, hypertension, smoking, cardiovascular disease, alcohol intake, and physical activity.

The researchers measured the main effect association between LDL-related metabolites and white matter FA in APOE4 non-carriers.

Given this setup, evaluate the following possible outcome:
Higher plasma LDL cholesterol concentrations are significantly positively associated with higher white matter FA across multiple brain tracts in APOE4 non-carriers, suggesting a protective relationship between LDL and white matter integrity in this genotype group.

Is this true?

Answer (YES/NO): YES